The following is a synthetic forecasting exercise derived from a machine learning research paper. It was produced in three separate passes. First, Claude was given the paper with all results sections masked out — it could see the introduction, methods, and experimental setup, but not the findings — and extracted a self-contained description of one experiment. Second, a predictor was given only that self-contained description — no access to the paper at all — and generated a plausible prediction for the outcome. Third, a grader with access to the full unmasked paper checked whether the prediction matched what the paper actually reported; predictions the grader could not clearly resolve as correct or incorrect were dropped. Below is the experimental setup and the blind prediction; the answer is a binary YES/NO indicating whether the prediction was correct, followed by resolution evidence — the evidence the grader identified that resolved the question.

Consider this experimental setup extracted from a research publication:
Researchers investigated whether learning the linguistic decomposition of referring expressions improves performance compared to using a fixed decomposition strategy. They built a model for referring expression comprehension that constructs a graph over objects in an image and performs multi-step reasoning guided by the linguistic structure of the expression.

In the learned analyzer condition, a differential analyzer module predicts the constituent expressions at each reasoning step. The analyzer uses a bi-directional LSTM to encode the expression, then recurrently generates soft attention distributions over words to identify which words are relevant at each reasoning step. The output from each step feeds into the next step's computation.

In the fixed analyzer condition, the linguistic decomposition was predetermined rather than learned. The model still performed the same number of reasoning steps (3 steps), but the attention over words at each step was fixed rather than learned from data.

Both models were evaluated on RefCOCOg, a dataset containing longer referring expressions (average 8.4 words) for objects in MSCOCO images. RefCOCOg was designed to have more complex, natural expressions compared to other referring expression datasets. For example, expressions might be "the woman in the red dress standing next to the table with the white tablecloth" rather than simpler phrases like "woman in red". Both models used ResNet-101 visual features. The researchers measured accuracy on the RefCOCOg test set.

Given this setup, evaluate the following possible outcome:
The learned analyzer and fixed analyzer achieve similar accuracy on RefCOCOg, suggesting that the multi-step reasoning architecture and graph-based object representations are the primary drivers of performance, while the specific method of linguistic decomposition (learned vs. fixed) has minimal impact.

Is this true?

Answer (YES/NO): NO